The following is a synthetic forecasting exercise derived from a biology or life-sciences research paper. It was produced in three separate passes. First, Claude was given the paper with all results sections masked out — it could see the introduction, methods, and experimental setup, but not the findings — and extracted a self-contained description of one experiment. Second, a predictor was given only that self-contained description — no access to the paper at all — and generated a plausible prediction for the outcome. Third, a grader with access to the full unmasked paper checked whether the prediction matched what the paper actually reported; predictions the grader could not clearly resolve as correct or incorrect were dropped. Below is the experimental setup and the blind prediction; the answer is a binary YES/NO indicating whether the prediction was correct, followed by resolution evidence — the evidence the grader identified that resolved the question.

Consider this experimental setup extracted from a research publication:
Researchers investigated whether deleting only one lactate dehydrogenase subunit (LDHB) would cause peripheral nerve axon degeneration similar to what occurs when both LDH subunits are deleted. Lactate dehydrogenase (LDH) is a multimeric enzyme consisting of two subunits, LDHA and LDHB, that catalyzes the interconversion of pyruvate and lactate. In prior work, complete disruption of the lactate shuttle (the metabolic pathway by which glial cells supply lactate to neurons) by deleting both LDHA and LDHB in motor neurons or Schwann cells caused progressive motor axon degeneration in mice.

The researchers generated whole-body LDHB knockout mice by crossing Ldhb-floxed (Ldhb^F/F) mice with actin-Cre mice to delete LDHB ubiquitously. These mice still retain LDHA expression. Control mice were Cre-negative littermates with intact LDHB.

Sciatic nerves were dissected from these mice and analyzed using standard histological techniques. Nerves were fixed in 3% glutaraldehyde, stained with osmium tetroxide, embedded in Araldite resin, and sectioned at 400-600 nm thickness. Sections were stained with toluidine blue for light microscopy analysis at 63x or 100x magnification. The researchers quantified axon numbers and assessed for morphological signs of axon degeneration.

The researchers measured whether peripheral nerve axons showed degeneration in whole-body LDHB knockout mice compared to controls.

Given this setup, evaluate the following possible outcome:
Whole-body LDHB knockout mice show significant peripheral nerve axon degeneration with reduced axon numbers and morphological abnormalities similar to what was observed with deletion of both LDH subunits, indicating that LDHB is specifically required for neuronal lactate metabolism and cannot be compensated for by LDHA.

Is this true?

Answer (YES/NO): NO